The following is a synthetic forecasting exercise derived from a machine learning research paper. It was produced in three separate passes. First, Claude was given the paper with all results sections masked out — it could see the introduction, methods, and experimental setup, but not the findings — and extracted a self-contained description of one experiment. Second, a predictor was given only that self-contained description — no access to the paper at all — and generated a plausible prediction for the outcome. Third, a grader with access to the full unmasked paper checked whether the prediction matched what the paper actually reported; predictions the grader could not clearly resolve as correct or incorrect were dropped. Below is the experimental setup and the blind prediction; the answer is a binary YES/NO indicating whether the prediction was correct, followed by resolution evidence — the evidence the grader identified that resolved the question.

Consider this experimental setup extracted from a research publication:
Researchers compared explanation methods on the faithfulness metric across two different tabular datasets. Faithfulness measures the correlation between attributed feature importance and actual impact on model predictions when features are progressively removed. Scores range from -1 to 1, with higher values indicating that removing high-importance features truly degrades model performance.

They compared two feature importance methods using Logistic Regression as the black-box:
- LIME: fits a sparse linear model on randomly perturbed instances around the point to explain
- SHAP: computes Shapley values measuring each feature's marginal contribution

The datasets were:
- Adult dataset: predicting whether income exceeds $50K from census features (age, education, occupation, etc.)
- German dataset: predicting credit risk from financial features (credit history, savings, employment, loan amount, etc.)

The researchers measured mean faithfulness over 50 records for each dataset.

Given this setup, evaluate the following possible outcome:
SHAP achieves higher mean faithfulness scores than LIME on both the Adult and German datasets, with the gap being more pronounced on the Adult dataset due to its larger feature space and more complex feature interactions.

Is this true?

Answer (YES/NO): NO